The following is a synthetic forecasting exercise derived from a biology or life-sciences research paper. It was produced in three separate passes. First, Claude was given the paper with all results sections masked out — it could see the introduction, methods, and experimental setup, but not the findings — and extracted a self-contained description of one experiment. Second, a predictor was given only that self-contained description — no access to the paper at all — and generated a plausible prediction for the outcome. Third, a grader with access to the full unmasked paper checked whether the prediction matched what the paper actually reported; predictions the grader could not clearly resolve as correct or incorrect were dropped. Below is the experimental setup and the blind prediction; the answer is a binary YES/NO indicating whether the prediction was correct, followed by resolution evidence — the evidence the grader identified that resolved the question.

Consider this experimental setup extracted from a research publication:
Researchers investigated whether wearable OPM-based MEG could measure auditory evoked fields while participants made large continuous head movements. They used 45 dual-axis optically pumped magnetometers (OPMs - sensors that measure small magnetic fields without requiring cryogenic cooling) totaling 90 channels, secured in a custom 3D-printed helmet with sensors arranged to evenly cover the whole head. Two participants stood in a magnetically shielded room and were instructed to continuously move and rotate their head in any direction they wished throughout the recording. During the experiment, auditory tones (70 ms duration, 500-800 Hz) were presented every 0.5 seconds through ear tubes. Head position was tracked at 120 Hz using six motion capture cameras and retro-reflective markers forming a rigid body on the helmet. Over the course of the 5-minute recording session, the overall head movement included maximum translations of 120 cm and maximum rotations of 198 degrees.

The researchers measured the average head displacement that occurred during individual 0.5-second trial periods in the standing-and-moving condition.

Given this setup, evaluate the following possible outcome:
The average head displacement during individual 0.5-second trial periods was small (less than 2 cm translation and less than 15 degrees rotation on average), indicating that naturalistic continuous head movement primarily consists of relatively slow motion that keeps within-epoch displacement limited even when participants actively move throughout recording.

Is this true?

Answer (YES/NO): NO